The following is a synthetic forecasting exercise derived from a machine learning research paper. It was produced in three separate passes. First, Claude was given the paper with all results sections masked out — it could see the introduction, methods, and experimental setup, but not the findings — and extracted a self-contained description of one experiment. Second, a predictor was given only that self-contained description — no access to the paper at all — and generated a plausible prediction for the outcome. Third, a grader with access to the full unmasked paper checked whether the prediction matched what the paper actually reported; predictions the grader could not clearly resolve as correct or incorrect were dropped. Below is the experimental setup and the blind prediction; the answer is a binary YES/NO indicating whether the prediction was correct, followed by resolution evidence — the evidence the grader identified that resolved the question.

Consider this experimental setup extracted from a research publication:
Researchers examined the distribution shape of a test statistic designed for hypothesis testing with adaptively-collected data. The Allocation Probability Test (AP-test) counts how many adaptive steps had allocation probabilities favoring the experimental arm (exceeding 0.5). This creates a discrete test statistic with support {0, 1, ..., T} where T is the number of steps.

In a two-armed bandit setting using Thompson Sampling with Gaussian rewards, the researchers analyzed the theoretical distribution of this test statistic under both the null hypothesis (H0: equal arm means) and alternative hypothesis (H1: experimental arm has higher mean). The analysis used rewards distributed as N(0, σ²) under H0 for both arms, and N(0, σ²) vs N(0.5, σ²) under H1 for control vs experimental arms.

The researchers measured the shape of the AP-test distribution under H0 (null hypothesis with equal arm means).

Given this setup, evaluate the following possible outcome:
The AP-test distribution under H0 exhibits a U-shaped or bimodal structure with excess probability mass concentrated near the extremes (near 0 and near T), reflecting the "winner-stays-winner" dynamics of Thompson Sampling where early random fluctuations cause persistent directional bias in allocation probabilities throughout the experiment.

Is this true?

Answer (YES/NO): YES